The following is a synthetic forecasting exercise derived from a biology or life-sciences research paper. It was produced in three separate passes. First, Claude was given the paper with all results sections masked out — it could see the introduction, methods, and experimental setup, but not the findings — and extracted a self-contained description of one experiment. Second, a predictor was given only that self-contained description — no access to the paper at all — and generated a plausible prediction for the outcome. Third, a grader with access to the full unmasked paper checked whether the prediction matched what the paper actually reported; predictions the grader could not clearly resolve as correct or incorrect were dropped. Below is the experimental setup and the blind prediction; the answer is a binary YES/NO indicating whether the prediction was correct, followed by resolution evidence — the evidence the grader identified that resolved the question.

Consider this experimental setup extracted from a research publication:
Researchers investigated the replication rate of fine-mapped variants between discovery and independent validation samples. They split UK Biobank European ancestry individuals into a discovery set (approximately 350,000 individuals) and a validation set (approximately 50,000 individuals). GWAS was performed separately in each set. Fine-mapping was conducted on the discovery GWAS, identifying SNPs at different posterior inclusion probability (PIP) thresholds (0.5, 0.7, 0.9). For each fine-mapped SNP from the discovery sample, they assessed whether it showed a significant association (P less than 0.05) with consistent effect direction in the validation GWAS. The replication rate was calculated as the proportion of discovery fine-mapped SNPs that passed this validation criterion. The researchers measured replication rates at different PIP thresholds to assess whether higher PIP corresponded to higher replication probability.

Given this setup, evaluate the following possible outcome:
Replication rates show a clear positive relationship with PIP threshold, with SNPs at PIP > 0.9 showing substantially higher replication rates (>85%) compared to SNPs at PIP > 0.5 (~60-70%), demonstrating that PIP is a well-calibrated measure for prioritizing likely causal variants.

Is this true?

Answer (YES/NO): NO